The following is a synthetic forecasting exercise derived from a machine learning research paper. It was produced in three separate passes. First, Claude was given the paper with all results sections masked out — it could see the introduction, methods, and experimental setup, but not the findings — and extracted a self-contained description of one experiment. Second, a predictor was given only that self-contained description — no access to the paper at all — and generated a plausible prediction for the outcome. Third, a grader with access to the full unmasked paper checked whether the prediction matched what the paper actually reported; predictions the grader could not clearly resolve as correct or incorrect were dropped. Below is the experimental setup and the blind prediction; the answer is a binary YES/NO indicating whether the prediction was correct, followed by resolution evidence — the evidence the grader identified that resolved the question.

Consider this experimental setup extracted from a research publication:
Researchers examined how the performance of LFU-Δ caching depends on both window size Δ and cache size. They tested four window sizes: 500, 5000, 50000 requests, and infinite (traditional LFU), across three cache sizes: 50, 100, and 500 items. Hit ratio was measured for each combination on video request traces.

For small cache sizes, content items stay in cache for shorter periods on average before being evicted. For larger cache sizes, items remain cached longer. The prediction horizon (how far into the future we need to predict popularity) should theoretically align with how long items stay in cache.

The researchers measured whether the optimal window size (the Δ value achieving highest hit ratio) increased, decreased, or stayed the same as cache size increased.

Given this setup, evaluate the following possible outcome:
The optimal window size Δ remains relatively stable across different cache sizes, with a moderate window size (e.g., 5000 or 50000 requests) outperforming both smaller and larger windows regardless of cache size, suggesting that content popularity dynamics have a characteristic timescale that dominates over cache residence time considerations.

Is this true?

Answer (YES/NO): NO